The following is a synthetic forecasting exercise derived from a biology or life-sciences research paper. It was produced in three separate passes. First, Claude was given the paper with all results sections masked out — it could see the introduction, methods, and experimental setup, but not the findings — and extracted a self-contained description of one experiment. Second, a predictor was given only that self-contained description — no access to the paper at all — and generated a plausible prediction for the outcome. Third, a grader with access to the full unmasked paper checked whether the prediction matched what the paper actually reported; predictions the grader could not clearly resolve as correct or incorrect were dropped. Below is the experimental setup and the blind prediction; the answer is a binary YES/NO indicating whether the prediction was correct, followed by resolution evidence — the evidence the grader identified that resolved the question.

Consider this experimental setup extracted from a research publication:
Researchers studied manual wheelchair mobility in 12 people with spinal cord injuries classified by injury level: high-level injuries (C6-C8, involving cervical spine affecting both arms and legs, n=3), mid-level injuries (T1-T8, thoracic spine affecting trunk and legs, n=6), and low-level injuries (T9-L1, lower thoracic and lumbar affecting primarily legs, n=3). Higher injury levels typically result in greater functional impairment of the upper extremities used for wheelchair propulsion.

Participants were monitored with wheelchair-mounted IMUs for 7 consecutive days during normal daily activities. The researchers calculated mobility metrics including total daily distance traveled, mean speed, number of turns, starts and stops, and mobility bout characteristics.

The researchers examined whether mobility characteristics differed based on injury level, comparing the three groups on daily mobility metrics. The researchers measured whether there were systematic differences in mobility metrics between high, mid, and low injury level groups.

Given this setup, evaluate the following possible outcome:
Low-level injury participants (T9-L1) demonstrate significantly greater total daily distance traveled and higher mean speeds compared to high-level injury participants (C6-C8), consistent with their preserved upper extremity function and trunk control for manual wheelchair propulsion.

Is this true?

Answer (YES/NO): NO